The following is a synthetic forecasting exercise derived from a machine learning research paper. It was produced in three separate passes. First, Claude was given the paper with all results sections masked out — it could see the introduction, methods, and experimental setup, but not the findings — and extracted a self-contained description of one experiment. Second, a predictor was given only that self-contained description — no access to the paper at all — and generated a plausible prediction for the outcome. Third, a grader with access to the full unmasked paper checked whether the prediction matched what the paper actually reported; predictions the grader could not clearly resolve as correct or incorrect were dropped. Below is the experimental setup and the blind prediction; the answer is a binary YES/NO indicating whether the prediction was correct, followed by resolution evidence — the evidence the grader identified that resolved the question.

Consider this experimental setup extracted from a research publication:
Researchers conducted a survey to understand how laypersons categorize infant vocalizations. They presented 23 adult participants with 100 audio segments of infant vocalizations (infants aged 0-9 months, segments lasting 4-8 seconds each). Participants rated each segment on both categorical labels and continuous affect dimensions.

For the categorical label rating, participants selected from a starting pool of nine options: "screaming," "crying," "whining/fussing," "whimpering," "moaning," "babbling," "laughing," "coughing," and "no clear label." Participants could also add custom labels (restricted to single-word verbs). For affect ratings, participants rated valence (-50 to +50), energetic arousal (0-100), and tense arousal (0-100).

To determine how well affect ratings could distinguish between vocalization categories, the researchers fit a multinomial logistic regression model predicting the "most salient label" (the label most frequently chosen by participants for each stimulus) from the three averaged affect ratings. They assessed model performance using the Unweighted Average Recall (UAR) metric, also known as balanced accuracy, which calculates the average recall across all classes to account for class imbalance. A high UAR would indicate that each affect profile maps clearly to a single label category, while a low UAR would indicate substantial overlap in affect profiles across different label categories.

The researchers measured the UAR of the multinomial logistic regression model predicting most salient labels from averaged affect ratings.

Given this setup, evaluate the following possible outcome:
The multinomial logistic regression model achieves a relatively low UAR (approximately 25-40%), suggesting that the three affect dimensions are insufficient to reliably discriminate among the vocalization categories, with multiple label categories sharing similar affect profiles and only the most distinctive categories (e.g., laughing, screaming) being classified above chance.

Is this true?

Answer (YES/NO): YES